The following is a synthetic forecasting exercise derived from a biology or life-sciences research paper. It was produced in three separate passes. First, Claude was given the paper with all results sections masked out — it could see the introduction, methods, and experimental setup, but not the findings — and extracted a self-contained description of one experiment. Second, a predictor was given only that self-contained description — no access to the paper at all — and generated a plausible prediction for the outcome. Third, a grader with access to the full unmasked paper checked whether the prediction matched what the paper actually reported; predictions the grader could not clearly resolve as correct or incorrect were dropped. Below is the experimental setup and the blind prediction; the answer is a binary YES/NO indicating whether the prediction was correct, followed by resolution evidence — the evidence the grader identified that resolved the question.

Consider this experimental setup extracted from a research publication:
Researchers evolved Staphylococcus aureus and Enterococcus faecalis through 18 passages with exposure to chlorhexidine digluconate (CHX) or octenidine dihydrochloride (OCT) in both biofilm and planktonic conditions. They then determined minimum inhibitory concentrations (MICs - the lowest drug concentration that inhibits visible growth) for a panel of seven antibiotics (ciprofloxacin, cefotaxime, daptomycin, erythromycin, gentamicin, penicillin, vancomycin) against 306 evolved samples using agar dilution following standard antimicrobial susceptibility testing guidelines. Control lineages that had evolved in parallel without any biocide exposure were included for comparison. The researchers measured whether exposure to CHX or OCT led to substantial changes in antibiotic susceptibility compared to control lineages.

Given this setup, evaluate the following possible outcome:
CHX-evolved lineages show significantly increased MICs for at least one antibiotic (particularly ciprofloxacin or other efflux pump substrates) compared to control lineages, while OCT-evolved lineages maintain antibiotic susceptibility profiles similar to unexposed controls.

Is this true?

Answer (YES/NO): NO